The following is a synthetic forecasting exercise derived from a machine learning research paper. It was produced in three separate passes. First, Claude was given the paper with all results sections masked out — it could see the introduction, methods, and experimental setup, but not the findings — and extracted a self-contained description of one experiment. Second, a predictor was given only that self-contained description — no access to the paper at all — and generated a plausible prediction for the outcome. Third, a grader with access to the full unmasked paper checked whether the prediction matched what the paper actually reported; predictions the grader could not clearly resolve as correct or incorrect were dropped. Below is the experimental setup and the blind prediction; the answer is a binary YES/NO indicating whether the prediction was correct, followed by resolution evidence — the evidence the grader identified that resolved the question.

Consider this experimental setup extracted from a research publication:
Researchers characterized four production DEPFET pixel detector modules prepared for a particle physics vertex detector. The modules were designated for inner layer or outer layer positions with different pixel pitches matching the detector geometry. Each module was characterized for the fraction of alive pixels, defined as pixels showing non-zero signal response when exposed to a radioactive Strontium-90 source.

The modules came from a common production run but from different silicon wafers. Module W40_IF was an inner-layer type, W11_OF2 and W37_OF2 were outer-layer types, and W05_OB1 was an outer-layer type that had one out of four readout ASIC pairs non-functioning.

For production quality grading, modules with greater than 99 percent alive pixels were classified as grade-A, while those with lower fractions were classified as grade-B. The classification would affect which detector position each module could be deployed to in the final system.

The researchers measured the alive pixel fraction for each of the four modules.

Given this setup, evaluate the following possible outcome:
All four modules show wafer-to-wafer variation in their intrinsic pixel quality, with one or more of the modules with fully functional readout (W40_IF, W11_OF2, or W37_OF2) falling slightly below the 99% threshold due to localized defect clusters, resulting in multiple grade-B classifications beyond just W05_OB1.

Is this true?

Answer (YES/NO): NO